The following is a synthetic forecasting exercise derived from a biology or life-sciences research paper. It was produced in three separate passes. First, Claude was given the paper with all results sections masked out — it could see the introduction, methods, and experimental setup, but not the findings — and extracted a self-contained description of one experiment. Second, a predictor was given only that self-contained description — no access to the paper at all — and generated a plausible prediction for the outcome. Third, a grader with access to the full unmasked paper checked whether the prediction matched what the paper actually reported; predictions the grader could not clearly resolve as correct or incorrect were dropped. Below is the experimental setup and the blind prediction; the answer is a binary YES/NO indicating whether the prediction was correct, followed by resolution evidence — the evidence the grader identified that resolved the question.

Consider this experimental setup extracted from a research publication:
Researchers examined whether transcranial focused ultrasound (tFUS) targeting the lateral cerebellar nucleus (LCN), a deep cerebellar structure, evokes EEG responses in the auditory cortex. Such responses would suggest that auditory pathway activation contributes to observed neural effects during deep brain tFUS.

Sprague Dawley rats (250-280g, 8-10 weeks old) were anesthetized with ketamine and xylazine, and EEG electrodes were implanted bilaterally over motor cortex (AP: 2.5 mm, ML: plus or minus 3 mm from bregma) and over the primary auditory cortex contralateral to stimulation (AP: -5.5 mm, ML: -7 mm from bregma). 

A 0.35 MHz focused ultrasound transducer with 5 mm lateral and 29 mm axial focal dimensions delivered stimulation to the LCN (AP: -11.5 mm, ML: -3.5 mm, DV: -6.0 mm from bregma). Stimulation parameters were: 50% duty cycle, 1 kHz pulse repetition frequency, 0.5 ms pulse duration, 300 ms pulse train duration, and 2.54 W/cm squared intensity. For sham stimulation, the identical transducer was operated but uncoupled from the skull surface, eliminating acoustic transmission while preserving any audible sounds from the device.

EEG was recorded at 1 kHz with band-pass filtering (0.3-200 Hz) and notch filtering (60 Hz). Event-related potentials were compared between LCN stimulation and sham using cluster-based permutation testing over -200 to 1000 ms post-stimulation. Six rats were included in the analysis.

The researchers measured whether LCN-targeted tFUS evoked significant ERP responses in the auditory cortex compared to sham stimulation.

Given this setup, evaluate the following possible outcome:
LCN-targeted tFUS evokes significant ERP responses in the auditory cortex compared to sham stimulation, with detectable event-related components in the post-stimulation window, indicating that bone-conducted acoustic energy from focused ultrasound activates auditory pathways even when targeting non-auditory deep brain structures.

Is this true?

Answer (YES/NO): YES